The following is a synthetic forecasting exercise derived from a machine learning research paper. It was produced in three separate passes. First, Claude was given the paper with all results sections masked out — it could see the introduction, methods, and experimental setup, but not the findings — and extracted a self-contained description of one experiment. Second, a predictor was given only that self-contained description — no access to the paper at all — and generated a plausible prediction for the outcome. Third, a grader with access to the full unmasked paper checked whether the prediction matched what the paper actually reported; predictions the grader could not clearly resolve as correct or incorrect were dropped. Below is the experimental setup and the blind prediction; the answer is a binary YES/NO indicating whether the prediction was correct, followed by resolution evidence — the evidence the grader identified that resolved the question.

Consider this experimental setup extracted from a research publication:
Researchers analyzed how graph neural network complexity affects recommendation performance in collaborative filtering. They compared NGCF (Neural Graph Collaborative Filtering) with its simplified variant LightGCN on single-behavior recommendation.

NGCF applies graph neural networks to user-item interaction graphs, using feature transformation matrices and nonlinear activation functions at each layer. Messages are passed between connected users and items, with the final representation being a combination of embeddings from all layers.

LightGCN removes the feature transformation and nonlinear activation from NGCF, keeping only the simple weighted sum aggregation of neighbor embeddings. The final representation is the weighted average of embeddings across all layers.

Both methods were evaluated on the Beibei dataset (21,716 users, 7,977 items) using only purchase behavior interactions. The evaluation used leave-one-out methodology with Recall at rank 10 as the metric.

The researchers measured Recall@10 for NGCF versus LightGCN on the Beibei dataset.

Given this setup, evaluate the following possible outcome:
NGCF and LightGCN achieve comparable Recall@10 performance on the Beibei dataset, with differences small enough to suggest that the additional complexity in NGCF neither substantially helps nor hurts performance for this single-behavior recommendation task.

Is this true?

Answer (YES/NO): NO